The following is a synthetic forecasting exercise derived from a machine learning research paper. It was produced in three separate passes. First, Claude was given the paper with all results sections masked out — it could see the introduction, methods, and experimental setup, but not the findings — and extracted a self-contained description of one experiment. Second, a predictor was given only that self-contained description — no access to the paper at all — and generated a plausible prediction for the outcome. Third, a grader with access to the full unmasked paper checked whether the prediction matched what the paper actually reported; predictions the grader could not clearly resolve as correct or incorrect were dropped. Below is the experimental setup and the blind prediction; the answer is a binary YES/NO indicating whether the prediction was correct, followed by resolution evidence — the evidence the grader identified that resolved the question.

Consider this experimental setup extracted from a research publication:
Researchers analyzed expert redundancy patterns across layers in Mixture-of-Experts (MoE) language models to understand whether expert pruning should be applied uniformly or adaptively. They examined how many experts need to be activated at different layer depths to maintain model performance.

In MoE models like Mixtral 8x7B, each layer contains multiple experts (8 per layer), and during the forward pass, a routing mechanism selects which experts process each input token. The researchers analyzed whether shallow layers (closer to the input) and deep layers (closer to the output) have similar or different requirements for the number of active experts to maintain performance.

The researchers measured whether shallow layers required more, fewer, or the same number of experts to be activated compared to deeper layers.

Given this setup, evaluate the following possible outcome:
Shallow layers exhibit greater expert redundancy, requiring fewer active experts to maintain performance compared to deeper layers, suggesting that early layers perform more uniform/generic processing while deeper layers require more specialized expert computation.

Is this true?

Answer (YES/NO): NO